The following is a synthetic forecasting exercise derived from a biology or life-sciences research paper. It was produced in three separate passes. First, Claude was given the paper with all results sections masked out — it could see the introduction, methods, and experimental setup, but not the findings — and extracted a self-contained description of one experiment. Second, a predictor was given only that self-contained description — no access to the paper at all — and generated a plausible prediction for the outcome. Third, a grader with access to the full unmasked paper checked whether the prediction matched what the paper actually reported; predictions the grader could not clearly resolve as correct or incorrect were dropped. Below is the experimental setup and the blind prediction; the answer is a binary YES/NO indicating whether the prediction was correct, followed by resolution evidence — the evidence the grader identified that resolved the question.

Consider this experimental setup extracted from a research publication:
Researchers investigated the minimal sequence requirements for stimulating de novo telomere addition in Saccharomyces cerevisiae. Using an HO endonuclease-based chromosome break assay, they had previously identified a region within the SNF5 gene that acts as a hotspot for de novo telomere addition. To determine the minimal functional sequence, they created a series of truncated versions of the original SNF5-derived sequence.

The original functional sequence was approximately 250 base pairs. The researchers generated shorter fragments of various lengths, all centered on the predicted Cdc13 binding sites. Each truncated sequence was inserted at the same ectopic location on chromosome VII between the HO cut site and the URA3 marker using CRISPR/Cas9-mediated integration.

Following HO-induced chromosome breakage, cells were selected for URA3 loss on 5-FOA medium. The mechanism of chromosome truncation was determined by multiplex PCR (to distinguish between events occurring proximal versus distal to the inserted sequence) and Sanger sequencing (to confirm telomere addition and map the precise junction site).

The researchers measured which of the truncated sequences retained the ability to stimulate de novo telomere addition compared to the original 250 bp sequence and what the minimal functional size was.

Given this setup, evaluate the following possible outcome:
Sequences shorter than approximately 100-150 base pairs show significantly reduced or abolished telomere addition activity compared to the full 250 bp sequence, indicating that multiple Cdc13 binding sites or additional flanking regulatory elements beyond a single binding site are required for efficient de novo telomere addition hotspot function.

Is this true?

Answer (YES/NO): NO